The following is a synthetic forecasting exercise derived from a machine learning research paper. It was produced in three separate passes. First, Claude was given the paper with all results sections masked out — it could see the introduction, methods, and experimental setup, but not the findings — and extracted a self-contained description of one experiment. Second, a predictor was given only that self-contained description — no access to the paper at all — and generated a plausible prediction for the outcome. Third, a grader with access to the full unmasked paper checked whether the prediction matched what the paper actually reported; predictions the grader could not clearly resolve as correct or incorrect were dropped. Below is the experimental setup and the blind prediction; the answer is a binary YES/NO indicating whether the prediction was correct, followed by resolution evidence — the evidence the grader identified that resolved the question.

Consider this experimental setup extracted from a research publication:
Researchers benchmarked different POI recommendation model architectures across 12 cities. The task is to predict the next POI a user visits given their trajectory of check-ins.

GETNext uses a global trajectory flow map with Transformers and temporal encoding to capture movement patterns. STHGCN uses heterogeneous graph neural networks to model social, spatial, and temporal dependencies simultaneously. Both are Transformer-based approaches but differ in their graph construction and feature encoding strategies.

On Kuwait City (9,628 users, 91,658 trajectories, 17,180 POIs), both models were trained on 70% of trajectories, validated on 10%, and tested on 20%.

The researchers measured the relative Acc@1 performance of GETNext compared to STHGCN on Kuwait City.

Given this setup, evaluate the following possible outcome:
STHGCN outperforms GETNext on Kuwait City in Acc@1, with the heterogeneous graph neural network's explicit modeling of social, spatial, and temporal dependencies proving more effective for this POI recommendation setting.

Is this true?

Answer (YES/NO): YES